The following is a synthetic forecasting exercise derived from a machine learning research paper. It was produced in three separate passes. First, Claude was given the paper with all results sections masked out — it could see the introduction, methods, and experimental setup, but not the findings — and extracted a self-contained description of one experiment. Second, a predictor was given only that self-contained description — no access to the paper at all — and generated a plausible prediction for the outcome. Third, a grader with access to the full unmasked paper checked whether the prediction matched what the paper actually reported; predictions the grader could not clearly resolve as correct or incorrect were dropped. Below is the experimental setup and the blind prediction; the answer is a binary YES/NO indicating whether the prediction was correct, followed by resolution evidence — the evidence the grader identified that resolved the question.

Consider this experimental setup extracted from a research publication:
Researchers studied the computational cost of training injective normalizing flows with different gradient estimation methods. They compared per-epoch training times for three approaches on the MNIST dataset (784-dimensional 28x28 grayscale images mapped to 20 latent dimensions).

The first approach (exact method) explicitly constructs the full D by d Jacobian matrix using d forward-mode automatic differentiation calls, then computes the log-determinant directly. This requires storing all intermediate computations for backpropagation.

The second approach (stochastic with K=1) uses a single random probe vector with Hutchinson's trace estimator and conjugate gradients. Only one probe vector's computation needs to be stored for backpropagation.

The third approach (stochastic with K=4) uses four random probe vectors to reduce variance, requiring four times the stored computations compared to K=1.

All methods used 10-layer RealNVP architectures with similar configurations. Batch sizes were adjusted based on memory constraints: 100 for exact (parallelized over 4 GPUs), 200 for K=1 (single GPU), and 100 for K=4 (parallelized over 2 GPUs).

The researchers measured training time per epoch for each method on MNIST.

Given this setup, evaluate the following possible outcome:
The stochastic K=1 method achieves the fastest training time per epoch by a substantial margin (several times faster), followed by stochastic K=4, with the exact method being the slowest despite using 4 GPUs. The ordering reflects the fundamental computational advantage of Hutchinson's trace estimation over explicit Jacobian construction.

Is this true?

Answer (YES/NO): NO